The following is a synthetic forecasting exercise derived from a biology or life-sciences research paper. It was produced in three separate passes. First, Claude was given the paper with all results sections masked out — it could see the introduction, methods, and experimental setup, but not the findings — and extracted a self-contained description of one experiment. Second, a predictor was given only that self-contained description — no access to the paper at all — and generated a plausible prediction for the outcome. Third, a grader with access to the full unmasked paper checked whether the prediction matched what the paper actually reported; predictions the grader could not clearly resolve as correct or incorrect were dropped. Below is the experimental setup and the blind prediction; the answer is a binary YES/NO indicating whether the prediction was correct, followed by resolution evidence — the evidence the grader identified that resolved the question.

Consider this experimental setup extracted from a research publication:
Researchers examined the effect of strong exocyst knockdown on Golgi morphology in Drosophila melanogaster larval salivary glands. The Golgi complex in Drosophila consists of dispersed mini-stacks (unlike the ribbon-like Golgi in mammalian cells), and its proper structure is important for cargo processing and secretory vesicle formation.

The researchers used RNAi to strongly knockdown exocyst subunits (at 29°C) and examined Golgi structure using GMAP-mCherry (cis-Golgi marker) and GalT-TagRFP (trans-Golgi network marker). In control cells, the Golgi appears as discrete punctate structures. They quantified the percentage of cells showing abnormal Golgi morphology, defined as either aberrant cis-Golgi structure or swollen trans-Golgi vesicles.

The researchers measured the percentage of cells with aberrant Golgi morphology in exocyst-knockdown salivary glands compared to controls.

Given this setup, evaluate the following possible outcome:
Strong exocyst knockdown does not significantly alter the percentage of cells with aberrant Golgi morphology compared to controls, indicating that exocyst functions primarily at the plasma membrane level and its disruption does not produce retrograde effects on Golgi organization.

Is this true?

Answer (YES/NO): NO